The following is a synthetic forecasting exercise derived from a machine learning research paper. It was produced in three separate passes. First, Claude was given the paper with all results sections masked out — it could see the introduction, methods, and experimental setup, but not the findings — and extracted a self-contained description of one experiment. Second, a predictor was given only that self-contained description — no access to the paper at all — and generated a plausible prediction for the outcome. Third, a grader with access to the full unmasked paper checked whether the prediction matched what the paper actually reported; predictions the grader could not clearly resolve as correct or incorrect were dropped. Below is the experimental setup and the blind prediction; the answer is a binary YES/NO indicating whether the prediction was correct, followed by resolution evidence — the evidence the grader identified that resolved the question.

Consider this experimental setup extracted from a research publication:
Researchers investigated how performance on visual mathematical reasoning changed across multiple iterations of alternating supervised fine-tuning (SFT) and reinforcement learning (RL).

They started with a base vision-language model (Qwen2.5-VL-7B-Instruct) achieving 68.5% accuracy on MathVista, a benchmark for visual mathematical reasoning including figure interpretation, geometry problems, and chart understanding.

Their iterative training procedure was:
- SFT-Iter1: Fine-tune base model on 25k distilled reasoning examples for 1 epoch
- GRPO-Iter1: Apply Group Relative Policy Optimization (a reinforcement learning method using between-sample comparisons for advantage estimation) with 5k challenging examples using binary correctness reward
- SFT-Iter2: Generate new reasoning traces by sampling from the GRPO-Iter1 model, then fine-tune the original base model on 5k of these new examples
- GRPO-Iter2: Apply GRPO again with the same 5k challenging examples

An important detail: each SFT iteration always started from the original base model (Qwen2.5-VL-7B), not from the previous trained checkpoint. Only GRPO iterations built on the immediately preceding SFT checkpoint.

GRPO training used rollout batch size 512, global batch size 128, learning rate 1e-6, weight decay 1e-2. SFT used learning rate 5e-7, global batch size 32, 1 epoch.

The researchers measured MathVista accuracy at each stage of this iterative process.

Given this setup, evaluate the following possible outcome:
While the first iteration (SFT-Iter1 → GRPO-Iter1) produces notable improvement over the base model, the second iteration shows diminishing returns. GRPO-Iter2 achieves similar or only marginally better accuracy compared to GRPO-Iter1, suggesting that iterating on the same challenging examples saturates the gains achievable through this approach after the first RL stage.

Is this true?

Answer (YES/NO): NO